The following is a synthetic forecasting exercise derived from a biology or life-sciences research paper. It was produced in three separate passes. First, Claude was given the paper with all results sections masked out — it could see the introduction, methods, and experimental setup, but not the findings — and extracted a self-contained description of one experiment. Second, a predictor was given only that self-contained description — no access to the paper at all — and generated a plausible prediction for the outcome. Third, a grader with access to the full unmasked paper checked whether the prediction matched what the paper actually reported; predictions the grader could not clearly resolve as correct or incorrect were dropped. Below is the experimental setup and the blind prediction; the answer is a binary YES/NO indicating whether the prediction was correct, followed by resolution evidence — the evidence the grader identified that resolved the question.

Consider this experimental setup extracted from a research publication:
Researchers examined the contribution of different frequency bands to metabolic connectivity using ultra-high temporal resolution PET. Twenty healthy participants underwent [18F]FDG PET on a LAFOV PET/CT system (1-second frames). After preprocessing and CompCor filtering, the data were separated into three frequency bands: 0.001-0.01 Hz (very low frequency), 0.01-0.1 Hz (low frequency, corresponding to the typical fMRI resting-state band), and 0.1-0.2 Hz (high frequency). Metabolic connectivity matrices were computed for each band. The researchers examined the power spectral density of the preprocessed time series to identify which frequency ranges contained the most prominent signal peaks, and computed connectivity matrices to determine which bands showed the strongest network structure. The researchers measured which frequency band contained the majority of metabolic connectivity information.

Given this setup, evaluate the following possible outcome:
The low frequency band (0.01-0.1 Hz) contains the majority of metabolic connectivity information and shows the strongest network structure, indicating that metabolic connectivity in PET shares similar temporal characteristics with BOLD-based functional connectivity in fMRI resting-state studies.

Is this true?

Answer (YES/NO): YES